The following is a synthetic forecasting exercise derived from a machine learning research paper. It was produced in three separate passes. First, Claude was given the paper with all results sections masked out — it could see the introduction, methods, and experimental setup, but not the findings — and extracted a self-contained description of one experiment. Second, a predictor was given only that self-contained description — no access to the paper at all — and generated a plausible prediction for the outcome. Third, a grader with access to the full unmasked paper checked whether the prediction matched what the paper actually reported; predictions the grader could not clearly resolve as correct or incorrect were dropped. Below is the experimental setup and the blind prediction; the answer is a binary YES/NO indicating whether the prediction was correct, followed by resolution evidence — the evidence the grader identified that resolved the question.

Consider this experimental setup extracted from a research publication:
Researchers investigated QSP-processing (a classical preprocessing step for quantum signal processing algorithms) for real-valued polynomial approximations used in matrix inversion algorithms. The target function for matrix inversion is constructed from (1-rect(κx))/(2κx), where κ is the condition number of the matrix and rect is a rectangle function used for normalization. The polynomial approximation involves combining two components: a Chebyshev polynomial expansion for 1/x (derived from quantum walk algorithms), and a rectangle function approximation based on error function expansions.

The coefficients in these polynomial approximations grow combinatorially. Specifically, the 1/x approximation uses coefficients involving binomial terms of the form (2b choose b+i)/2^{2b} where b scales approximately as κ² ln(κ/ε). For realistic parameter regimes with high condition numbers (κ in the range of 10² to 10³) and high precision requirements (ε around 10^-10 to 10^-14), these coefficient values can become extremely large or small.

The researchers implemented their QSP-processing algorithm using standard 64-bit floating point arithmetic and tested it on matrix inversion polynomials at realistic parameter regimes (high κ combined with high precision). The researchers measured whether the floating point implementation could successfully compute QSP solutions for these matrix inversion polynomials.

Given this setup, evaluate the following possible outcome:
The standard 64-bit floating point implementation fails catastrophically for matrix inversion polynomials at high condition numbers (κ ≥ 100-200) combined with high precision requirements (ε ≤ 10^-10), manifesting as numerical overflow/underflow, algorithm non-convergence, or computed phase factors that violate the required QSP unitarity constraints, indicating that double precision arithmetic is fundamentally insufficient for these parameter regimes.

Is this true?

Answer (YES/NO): NO